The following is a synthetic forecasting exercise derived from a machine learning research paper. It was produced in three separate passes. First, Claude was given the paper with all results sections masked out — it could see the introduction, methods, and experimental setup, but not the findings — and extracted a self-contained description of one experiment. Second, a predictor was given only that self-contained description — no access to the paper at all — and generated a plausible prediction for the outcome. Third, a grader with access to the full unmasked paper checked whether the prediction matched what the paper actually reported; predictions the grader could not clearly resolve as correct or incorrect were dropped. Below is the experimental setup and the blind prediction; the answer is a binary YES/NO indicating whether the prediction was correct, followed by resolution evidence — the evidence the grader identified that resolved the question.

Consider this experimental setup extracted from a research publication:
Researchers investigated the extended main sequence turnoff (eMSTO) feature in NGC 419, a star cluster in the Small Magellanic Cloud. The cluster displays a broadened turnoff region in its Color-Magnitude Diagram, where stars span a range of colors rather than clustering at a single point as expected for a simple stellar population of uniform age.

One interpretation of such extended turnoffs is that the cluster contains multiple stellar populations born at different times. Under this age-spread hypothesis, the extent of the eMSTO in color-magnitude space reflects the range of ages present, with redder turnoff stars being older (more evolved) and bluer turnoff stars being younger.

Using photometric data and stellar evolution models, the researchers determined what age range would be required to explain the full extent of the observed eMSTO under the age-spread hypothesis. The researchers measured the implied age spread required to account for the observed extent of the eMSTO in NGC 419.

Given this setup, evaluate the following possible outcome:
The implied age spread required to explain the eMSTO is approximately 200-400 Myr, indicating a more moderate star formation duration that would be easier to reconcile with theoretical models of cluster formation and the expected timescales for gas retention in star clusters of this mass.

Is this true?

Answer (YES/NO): YES